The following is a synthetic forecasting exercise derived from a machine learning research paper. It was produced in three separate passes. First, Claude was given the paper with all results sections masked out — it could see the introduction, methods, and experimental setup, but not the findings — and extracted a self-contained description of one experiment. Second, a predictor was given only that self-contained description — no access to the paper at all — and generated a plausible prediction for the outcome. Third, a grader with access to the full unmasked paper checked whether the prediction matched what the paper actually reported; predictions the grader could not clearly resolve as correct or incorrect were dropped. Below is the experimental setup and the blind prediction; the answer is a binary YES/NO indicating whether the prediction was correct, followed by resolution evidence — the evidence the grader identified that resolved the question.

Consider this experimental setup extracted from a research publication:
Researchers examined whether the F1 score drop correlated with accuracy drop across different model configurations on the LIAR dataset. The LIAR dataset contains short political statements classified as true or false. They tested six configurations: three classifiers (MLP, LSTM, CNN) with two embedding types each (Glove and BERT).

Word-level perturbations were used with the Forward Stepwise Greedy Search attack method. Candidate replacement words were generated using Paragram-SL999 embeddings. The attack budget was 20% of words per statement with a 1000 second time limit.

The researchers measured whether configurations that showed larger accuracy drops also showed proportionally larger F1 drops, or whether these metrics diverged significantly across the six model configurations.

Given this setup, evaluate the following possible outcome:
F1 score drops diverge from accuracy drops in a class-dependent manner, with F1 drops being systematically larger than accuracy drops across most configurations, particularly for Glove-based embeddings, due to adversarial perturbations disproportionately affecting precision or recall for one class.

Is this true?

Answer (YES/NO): NO